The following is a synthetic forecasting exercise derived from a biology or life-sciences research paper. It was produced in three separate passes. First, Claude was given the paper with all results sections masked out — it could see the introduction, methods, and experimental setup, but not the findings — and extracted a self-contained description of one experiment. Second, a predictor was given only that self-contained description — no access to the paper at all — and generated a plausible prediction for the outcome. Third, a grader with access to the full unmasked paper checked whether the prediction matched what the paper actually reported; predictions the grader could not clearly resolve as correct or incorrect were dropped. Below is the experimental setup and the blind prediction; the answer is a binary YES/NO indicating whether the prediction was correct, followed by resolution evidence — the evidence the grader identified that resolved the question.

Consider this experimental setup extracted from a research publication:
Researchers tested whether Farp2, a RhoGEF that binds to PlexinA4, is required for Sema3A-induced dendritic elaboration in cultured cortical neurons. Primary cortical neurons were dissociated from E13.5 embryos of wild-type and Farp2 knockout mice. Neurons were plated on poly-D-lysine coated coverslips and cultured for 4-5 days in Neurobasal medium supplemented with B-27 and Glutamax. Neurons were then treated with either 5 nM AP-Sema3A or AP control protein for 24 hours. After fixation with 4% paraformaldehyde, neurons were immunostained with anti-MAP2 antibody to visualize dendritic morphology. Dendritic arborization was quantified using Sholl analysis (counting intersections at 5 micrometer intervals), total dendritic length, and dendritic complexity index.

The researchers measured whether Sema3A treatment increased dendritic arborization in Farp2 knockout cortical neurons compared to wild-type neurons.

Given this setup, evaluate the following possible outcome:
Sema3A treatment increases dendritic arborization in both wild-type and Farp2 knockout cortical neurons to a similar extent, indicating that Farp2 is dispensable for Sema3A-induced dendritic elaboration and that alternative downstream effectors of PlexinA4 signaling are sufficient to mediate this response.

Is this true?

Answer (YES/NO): NO